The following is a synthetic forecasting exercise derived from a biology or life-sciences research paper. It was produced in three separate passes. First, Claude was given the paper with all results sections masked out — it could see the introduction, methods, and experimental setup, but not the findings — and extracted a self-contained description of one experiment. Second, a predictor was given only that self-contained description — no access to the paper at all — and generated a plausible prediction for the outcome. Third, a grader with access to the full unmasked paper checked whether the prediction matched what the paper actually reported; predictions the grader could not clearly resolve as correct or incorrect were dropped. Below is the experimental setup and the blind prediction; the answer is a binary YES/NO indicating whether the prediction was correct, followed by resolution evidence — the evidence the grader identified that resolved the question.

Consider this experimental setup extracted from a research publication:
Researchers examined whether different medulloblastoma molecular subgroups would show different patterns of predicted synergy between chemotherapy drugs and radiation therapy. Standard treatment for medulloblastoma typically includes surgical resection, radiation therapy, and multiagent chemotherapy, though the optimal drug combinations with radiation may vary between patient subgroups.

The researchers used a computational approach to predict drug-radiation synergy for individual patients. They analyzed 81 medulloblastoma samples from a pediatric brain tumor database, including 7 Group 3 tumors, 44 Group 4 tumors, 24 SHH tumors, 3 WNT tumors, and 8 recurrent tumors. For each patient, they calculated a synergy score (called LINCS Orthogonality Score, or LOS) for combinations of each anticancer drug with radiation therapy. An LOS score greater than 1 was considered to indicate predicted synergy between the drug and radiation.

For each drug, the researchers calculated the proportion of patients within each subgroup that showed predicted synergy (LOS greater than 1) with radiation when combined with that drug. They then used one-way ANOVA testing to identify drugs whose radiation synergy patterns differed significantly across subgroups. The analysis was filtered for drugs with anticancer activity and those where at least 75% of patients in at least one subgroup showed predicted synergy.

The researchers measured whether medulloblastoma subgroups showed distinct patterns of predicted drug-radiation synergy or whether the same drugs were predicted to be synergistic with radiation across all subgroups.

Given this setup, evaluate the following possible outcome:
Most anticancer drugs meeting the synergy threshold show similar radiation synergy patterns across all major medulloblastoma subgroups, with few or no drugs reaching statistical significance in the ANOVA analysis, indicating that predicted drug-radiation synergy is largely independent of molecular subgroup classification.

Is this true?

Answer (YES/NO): NO